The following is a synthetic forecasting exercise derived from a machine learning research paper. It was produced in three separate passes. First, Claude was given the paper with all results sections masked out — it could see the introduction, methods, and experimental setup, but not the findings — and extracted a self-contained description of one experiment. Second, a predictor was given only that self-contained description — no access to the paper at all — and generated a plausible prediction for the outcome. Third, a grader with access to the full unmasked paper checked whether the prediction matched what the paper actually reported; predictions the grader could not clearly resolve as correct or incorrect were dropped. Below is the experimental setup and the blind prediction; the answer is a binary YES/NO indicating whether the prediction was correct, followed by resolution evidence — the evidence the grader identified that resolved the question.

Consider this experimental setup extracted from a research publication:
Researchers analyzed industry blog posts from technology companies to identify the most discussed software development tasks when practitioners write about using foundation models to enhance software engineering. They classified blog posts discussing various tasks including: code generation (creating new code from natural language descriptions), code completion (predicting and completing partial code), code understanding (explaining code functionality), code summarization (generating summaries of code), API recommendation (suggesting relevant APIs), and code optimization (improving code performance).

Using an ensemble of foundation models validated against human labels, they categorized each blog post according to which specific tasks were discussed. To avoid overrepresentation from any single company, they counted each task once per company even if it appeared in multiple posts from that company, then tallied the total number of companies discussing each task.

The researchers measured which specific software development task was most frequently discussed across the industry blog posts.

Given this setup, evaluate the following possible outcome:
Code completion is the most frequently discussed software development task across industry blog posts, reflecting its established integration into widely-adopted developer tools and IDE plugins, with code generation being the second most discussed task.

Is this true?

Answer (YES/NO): NO